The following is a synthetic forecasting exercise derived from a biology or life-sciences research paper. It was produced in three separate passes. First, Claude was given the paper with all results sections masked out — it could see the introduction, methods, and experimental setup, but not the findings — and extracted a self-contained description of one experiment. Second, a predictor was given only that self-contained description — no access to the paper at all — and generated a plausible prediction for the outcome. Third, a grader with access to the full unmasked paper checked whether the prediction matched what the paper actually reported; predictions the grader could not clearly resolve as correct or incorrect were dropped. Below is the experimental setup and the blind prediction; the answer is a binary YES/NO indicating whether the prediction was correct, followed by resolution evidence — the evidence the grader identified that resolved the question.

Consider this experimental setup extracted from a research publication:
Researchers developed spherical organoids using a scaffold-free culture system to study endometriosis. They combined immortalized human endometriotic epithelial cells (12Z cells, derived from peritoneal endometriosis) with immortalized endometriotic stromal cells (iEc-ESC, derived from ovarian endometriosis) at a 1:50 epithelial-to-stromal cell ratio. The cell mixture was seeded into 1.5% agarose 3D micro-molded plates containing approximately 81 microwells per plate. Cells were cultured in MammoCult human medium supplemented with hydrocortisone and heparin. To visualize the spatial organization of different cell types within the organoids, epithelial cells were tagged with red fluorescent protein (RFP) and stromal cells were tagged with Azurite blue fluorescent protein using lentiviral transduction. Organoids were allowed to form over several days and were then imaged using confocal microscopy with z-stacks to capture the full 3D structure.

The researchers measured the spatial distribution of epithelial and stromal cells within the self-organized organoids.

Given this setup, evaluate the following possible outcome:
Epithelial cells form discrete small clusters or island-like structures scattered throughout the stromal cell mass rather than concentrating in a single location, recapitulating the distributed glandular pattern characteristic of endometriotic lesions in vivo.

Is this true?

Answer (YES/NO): NO